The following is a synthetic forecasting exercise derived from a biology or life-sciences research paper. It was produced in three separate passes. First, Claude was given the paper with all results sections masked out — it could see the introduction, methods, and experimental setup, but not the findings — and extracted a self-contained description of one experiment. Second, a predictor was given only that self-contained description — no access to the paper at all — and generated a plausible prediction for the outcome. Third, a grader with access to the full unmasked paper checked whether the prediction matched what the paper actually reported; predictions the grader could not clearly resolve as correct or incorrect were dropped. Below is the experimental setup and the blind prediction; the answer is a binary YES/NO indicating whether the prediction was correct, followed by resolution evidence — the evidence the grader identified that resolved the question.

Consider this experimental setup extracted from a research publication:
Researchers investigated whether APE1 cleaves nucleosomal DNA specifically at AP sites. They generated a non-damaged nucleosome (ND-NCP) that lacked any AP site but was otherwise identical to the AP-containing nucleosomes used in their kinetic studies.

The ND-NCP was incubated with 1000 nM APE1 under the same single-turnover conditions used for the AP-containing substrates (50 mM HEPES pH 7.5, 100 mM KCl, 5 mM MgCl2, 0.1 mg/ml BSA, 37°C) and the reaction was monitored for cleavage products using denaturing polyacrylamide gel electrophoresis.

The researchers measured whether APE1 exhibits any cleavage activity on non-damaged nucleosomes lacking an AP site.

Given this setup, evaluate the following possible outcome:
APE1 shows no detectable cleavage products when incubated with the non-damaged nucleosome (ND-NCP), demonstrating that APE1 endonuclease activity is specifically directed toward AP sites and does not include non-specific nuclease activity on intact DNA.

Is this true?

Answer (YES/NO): YES